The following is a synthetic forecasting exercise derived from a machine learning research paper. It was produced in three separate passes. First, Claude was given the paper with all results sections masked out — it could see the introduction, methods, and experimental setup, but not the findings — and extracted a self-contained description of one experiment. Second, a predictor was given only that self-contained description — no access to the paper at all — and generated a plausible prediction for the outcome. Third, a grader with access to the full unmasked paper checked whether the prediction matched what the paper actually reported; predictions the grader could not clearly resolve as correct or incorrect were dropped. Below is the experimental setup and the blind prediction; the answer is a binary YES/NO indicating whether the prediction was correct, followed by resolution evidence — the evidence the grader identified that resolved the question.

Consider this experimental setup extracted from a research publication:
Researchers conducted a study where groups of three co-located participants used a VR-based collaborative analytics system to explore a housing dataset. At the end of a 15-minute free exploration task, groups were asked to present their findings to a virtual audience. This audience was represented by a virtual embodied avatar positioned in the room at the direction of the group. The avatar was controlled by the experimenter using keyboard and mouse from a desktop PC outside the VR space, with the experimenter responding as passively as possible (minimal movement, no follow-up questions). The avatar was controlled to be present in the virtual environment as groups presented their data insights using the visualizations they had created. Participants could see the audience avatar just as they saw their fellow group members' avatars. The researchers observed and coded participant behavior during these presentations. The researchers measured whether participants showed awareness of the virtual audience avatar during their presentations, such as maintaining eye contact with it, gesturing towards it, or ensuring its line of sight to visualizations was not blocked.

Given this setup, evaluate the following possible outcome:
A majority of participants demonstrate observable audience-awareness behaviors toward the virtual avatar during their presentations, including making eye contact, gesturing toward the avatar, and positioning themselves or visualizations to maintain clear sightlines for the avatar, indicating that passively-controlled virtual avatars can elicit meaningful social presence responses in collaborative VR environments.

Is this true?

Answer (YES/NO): NO